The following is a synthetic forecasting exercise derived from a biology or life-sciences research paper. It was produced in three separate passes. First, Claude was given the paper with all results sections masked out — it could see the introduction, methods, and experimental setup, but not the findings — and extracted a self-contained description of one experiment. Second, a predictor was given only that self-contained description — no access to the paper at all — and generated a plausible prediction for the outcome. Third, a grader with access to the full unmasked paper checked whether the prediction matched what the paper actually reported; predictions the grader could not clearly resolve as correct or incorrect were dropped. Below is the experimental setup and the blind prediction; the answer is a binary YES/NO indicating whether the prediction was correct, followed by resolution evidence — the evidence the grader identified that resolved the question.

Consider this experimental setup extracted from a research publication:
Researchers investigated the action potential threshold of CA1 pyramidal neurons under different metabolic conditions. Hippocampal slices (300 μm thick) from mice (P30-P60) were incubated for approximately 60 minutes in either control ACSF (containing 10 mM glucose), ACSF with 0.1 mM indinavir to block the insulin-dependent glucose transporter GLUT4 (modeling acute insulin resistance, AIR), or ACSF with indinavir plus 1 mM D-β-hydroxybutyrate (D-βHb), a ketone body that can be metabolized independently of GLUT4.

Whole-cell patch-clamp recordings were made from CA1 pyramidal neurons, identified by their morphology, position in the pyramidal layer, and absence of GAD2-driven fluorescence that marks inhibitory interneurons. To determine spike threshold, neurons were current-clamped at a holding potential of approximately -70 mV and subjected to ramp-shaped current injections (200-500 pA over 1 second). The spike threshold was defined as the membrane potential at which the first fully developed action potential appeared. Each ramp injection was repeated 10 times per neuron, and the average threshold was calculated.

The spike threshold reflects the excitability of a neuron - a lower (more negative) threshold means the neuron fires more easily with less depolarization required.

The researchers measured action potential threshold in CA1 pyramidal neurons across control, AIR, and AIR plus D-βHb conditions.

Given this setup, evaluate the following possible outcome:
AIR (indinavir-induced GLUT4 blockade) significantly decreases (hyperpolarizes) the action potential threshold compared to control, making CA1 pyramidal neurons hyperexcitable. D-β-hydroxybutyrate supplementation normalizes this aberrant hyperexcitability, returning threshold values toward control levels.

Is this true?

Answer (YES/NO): NO